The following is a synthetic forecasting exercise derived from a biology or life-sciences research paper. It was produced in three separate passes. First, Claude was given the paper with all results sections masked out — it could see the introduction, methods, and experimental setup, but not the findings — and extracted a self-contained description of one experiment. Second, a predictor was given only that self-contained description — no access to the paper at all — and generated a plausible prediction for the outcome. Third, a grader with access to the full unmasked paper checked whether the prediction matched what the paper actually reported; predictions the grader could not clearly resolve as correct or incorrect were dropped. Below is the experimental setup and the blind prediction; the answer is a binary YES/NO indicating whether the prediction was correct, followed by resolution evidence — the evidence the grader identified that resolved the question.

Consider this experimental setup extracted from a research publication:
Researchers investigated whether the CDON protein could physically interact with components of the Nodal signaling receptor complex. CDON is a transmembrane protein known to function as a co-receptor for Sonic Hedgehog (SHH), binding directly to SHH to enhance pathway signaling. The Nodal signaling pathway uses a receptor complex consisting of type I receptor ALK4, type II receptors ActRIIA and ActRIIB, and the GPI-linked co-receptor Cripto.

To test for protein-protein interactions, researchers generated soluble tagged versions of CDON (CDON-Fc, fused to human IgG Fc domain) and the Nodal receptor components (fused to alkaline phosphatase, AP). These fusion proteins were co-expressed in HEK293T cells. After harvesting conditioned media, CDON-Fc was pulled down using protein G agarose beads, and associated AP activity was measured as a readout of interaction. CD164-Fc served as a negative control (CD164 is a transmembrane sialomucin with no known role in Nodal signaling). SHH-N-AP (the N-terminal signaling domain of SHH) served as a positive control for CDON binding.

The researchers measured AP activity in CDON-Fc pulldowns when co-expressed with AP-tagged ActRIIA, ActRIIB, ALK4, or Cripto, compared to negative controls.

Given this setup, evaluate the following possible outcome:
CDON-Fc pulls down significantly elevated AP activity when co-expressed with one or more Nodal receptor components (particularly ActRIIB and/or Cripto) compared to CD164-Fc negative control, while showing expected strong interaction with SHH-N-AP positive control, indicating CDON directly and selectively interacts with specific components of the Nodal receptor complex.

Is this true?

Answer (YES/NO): YES